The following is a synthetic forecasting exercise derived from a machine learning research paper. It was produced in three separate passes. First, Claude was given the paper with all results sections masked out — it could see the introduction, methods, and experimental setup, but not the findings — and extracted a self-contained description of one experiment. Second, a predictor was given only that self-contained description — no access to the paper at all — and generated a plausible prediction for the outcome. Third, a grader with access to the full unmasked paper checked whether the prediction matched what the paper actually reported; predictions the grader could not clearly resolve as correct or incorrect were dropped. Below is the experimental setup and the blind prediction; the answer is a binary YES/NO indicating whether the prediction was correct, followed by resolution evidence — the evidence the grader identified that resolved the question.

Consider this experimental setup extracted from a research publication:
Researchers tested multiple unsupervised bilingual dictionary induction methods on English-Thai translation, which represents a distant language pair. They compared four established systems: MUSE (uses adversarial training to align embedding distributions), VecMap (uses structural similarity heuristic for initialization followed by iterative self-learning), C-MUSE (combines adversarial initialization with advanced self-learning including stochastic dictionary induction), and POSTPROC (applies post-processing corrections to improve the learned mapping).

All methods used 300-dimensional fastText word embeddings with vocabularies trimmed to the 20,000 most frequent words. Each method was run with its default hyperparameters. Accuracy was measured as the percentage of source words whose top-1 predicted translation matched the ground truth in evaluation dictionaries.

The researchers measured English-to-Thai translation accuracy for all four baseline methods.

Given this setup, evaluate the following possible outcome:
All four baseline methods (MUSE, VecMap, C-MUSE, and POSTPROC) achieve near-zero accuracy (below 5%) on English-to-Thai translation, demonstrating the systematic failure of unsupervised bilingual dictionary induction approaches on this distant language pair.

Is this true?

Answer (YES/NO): YES